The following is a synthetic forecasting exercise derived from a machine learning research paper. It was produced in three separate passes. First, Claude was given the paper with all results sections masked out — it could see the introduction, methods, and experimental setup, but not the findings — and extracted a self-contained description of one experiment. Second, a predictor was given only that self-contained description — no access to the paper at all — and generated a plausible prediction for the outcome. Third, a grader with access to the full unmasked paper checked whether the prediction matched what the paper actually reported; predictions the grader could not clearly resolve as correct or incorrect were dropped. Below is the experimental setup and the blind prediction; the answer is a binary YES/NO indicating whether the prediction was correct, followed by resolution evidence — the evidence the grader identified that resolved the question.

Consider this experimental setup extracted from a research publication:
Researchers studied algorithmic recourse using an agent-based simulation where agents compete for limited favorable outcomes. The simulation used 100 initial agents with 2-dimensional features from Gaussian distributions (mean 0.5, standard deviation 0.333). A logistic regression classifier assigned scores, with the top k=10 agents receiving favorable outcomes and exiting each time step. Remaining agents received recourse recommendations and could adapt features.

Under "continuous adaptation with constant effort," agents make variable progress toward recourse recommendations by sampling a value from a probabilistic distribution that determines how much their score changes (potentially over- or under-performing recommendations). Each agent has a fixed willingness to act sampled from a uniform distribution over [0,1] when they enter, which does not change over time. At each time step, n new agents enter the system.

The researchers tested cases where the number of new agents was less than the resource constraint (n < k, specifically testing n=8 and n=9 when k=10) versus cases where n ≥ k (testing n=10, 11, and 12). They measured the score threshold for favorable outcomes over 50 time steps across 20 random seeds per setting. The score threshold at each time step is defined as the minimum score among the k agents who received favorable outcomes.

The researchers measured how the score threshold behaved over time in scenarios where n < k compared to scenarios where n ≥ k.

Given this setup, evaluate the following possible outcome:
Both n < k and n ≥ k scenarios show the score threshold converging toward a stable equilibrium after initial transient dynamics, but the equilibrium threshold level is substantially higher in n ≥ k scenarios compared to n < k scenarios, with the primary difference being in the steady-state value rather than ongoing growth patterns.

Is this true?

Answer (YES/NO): NO